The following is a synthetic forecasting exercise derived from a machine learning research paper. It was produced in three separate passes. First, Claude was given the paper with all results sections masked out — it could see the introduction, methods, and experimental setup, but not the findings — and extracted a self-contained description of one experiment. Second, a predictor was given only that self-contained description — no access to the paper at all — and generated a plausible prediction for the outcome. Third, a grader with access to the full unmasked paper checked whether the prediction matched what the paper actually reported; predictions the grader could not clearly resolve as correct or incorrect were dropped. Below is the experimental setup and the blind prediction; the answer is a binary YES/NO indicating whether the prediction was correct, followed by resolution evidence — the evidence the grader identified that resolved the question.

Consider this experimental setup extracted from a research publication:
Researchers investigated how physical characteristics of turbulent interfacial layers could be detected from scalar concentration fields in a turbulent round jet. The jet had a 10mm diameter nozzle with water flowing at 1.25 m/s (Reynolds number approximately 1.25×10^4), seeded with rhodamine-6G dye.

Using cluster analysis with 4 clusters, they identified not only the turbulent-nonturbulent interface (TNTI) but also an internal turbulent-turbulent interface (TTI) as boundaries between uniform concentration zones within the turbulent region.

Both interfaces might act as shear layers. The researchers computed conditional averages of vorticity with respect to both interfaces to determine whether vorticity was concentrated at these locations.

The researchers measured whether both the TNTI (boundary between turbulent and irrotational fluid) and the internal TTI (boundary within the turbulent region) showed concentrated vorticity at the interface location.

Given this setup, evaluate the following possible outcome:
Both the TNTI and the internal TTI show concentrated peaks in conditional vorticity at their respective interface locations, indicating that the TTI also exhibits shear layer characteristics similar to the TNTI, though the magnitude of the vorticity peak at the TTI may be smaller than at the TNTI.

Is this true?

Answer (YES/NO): NO